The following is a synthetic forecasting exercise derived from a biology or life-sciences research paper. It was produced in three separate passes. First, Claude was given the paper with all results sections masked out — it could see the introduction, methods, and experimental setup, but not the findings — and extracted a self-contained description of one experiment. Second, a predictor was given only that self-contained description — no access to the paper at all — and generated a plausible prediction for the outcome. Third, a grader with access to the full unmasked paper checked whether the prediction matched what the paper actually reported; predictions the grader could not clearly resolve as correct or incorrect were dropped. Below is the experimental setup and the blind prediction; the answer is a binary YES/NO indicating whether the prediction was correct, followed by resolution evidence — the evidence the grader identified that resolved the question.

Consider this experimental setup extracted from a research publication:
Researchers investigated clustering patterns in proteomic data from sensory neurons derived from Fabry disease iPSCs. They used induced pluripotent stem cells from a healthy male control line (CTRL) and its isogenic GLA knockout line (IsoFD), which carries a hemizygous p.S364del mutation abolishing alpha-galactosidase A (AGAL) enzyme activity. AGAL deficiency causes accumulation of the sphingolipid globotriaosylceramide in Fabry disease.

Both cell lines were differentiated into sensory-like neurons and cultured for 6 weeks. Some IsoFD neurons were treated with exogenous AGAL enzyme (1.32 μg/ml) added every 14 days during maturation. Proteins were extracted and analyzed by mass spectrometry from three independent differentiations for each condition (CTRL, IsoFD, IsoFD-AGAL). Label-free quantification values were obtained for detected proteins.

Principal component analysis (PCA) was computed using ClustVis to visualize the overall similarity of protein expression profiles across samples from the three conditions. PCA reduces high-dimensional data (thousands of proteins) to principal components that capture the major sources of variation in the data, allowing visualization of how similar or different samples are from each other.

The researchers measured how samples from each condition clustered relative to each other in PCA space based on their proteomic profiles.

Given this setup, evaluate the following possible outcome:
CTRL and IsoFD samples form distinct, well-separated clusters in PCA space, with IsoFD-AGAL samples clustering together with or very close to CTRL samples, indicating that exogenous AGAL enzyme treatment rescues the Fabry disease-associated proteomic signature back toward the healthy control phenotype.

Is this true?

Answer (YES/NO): NO